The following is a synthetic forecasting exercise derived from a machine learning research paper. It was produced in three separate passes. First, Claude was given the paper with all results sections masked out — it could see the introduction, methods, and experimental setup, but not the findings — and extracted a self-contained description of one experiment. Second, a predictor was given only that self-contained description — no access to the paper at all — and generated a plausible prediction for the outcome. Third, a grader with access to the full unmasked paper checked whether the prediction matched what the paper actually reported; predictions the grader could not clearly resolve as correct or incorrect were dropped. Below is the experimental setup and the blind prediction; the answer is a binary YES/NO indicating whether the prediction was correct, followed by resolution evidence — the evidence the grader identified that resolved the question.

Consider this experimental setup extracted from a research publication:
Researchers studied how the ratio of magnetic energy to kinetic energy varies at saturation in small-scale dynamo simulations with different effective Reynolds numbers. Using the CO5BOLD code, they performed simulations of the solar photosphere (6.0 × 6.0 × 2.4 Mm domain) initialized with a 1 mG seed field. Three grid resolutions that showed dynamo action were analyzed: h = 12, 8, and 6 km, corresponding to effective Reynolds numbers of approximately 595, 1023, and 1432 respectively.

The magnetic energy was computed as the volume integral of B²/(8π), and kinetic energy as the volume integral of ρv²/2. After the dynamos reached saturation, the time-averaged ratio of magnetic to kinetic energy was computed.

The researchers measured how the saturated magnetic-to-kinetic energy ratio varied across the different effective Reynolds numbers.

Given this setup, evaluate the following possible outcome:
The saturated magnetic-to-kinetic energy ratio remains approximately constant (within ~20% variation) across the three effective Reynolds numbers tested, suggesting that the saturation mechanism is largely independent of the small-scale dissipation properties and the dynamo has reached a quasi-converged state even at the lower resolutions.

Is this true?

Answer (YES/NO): NO